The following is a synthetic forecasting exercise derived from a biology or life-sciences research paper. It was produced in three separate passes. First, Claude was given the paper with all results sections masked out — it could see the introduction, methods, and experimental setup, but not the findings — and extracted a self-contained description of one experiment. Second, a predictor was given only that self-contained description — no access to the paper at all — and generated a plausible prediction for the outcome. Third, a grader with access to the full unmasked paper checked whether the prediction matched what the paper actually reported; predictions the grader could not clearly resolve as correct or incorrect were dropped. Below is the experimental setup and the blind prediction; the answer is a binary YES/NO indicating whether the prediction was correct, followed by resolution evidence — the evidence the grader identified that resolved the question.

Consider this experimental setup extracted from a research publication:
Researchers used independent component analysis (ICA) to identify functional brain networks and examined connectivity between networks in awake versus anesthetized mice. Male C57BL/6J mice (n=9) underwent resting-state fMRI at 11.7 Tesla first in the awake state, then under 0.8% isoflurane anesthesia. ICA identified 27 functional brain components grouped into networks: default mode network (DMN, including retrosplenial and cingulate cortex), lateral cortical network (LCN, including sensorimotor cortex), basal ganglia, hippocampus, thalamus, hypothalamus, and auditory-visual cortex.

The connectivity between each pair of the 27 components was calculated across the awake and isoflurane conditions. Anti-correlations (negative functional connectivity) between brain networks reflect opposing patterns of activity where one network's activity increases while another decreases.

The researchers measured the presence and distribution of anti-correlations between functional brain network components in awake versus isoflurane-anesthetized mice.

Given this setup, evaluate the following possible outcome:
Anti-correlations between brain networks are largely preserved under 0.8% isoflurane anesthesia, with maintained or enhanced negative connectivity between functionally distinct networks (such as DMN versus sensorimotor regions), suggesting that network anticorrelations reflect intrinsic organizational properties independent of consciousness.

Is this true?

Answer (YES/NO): NO